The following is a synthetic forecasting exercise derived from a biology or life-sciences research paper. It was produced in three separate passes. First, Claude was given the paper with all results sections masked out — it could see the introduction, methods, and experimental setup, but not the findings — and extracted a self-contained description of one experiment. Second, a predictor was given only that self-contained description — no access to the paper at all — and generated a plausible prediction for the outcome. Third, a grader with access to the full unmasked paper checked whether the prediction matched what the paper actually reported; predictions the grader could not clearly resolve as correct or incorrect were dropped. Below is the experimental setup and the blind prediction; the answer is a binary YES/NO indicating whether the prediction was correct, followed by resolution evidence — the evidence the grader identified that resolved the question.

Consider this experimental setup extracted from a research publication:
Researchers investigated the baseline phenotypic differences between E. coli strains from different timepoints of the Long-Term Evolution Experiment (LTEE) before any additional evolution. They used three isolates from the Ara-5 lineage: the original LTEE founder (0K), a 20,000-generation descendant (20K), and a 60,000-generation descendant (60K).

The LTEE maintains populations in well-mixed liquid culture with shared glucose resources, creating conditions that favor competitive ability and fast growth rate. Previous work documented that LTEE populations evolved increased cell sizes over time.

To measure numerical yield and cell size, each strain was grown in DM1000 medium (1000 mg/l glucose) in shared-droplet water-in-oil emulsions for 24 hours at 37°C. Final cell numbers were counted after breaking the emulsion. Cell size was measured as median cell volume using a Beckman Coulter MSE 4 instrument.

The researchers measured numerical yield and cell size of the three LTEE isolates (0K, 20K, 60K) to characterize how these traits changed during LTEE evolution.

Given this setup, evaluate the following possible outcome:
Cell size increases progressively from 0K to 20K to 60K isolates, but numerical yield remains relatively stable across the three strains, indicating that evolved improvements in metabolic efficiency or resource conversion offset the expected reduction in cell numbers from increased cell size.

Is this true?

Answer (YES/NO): NO